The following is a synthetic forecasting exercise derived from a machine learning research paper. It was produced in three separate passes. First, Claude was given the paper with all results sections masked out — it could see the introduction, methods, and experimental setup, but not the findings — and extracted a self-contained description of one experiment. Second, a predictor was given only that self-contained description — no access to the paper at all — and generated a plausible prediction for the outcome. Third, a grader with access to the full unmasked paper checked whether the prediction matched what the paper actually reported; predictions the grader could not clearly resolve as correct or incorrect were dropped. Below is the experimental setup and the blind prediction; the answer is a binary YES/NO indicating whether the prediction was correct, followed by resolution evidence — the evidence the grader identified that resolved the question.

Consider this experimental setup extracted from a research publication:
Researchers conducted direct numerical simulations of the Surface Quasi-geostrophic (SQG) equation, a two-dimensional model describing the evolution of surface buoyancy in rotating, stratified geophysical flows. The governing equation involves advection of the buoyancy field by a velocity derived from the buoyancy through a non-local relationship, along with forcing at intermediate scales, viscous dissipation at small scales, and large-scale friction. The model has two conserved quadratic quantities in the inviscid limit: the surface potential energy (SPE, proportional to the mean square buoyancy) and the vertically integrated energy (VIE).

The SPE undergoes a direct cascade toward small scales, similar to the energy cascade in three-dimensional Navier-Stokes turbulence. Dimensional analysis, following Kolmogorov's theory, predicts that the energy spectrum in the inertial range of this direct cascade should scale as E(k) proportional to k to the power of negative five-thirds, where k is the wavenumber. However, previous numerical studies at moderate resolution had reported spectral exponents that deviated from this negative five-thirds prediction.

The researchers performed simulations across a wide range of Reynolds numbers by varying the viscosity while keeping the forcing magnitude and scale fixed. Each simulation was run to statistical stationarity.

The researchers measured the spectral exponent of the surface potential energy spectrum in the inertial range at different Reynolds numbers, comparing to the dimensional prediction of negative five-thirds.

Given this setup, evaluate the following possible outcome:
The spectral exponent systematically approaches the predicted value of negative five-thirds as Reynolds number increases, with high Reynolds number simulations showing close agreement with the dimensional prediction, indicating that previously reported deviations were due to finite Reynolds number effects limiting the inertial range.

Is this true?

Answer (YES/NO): YES